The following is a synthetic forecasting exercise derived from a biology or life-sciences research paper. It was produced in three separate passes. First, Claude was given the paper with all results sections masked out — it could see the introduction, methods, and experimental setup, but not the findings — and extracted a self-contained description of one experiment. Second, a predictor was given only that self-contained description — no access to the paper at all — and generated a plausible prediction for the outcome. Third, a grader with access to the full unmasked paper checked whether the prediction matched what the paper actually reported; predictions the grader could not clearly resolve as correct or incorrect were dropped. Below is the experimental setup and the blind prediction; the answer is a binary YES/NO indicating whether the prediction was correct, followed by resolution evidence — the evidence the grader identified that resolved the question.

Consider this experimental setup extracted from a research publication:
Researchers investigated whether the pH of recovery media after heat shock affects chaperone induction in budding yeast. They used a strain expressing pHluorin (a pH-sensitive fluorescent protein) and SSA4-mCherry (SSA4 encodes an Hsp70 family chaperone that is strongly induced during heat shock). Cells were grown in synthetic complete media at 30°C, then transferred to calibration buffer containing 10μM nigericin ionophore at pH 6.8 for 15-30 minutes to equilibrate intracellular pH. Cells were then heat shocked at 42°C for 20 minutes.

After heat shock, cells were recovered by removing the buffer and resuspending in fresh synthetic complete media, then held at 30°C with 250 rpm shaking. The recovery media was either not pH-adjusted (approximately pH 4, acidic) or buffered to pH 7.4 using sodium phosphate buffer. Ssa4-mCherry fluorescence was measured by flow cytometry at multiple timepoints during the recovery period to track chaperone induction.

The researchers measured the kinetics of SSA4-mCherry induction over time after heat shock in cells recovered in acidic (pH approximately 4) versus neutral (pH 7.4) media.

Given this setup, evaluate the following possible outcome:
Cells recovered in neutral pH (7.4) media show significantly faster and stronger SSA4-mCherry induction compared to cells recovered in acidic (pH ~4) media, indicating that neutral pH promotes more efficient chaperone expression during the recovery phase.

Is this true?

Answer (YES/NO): NO